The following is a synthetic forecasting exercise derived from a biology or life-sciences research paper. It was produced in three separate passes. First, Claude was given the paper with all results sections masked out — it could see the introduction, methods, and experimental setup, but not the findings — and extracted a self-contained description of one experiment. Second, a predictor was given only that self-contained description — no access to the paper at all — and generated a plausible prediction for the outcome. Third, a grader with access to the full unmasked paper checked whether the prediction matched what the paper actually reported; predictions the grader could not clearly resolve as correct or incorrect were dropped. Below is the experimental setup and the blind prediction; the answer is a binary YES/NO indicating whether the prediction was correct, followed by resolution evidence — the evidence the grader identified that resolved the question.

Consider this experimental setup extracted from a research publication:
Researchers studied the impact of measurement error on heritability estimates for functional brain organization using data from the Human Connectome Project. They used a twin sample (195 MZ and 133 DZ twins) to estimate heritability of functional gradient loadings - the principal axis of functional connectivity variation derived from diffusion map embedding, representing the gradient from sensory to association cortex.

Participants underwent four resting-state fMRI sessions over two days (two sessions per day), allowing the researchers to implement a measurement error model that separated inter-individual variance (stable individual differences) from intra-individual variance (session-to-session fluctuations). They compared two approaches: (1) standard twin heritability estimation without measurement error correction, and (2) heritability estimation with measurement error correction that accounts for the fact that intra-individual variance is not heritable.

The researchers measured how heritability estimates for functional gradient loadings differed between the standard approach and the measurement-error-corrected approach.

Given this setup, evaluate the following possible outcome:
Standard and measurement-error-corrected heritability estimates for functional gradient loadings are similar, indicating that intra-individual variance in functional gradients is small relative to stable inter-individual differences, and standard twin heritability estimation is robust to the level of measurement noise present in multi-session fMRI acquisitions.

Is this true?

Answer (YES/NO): NO